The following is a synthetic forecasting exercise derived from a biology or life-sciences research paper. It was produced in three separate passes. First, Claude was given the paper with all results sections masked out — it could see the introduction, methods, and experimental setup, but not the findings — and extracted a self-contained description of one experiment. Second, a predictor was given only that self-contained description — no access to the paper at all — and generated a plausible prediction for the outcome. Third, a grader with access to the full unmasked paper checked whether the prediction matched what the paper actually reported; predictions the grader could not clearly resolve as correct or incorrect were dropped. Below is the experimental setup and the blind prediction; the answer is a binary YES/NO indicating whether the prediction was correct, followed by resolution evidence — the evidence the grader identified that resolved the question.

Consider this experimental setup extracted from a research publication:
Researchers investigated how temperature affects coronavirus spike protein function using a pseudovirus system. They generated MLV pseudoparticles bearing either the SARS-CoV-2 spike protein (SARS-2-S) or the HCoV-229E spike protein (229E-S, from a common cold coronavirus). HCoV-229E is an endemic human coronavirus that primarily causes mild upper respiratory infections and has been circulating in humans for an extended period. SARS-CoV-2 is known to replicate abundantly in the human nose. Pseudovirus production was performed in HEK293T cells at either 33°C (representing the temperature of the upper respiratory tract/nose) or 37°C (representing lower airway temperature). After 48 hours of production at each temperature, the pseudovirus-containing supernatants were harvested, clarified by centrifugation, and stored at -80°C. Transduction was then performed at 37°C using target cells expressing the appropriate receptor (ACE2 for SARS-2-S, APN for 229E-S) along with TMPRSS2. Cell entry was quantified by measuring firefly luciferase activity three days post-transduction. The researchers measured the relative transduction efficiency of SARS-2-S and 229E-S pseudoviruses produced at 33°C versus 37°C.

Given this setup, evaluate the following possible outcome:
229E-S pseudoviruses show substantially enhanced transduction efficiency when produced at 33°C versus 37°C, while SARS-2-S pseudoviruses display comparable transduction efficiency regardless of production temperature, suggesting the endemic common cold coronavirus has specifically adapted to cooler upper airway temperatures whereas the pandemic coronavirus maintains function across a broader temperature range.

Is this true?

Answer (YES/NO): NO